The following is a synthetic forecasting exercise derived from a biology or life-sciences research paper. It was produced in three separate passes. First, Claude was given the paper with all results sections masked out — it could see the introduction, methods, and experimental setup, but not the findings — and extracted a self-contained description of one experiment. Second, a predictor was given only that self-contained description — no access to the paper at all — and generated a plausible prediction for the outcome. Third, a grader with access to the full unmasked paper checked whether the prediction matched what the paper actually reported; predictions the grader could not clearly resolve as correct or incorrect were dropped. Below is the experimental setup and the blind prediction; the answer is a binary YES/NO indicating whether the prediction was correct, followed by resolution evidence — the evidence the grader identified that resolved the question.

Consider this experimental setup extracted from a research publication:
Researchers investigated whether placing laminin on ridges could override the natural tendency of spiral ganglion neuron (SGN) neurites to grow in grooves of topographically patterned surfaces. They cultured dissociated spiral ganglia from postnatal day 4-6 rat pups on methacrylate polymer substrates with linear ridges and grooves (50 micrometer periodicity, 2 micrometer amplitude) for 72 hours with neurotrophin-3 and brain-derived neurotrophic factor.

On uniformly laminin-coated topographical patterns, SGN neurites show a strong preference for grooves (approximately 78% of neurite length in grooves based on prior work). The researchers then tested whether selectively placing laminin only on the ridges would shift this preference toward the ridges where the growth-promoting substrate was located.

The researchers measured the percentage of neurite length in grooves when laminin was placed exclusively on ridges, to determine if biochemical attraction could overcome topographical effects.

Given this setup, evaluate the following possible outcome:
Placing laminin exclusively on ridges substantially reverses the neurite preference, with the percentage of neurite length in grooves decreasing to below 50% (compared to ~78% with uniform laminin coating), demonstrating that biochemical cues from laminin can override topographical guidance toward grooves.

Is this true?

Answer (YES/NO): NO